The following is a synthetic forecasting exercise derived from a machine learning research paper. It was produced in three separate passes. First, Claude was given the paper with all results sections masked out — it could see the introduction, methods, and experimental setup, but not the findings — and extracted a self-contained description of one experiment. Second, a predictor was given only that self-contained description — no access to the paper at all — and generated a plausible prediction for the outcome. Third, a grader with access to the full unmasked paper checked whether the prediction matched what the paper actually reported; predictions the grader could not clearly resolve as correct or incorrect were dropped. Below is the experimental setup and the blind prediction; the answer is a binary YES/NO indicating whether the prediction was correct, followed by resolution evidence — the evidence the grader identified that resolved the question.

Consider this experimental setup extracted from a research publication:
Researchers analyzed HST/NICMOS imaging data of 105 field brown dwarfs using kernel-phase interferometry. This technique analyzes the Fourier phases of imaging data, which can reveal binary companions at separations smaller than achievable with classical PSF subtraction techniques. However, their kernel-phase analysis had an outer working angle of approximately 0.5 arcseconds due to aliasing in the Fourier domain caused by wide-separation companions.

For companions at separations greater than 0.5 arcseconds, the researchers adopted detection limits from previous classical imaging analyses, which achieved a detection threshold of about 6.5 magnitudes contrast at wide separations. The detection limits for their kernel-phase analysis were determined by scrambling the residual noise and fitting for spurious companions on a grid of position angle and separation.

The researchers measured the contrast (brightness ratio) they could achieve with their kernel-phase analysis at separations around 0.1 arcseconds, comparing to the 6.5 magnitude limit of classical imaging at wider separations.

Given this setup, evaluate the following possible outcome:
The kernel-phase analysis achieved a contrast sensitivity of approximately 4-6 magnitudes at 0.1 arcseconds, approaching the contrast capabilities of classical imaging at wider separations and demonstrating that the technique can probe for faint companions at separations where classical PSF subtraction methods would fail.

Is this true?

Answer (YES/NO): YES